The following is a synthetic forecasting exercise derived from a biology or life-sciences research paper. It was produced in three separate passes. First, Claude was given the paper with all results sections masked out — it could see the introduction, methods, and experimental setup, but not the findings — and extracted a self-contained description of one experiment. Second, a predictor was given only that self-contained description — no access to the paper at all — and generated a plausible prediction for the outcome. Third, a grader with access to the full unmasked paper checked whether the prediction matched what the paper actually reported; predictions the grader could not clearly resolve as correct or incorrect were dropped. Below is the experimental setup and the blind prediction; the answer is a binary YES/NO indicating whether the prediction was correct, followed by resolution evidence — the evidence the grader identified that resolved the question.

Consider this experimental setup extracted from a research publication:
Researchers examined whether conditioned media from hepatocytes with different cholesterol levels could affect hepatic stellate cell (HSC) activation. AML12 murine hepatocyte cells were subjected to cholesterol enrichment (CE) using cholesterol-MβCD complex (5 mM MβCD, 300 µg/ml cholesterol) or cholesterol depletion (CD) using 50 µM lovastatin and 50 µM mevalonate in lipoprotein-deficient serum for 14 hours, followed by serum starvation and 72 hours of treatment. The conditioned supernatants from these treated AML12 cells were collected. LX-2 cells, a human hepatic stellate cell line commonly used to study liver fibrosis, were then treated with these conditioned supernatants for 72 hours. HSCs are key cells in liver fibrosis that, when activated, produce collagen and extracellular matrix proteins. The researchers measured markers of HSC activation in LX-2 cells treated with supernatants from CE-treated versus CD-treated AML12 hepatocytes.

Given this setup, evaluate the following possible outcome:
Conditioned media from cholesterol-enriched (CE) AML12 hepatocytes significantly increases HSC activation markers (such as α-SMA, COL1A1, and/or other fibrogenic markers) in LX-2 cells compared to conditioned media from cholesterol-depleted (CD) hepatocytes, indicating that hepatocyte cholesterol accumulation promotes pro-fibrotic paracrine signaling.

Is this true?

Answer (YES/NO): NO